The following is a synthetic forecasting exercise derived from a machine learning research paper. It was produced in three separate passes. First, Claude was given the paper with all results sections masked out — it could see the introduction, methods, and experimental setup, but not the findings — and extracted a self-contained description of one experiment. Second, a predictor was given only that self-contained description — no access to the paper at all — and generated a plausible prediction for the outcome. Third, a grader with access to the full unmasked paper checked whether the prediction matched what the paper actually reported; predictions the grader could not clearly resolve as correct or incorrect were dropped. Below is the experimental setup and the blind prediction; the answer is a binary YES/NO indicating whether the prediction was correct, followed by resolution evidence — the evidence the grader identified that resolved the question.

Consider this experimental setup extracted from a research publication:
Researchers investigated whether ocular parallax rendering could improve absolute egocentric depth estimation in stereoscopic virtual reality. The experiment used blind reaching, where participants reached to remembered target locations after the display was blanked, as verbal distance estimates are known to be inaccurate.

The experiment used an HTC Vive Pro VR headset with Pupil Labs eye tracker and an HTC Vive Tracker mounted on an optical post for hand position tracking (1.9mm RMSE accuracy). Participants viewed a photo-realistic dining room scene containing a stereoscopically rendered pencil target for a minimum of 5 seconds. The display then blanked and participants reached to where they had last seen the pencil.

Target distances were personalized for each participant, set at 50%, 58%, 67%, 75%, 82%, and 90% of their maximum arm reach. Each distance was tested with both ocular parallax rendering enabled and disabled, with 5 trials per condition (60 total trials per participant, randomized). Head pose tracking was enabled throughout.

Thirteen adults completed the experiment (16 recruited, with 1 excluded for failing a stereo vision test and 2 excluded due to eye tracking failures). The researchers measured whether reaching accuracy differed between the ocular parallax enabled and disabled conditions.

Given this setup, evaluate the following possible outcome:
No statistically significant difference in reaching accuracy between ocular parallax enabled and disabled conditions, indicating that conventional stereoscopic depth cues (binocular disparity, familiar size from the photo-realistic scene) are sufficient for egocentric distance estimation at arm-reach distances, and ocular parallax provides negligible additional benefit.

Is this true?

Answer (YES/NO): YES